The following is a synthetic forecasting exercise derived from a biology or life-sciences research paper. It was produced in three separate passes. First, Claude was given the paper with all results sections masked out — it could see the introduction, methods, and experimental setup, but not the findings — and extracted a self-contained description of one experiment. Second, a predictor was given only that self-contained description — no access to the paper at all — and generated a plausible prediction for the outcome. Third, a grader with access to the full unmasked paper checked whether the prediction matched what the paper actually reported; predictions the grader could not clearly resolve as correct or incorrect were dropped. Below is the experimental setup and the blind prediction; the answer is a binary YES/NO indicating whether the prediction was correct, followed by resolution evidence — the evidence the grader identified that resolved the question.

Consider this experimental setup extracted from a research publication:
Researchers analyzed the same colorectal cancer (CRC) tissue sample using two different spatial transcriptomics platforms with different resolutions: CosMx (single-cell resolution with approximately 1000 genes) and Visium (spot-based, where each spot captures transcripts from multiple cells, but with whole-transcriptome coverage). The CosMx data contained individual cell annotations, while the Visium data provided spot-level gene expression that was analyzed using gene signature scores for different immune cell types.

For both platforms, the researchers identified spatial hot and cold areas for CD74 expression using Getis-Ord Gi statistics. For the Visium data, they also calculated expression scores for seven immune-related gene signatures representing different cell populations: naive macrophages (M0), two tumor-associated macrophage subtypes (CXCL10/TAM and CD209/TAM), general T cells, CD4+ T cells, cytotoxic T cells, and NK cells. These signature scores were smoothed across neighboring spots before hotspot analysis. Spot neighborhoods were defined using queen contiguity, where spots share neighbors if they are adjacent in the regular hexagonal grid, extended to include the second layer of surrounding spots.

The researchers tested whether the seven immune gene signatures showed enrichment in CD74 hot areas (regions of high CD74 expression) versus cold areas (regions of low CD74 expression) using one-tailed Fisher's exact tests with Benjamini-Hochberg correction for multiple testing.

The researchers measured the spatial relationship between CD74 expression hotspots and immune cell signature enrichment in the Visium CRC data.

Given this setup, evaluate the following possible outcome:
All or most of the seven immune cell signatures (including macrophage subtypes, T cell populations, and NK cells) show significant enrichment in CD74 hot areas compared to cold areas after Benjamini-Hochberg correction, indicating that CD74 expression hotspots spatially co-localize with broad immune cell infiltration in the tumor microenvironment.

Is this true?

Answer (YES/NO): YES